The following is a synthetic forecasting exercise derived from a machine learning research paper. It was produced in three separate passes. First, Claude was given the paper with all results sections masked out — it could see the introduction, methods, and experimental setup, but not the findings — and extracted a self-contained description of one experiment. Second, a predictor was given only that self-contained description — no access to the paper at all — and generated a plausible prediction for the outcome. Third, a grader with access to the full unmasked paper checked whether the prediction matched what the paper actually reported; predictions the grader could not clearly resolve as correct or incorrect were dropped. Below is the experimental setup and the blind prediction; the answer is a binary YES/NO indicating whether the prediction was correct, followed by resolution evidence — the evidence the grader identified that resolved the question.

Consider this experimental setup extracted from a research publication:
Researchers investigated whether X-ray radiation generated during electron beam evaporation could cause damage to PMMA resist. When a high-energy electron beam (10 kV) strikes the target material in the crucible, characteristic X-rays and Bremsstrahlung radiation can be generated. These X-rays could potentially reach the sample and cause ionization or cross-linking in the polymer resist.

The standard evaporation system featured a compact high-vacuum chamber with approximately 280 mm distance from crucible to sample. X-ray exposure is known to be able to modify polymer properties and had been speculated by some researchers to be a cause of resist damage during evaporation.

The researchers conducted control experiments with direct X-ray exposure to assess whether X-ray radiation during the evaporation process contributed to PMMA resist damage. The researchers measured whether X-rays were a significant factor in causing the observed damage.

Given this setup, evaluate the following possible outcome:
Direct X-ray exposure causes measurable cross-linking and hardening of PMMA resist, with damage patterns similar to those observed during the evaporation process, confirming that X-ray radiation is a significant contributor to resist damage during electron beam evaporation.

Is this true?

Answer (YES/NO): NO